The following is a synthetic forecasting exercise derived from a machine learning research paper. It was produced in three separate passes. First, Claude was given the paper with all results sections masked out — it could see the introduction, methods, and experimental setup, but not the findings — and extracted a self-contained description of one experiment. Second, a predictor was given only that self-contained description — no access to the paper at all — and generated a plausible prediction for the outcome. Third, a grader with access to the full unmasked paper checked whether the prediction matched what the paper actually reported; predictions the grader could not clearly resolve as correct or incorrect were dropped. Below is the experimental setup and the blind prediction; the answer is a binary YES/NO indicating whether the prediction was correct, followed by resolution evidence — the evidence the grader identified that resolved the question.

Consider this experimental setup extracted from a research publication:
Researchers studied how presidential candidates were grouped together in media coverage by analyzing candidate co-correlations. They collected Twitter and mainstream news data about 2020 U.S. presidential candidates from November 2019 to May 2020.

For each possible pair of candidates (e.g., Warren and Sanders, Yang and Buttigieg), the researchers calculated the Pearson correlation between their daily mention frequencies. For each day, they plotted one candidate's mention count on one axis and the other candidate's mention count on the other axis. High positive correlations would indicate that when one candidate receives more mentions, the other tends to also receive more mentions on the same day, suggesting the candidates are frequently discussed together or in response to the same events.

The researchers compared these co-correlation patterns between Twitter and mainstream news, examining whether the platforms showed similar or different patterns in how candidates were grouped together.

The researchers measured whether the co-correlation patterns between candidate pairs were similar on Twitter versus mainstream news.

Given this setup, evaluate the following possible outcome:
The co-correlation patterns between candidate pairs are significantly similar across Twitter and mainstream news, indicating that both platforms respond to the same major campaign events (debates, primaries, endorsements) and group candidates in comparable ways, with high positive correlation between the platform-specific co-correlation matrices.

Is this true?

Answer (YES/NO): NO